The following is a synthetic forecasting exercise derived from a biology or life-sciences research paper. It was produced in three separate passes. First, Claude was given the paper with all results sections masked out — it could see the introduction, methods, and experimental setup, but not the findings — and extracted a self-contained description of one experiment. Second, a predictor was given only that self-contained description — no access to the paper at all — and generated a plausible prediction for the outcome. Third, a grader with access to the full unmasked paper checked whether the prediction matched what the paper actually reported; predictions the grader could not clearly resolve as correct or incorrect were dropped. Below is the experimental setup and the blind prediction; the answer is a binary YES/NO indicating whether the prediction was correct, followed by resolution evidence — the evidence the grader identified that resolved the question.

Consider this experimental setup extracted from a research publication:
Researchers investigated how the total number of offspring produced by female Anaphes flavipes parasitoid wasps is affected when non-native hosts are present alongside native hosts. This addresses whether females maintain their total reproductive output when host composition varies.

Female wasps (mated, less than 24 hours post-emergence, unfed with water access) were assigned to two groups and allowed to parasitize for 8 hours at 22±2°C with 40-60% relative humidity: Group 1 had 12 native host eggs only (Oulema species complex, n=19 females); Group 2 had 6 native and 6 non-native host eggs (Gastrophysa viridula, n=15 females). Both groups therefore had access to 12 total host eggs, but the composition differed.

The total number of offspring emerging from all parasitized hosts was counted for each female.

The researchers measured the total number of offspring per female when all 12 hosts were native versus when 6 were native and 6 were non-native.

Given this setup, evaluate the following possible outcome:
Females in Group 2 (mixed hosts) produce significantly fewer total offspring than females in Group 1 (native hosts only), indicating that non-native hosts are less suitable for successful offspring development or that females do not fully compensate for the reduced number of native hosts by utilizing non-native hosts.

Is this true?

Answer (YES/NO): YES